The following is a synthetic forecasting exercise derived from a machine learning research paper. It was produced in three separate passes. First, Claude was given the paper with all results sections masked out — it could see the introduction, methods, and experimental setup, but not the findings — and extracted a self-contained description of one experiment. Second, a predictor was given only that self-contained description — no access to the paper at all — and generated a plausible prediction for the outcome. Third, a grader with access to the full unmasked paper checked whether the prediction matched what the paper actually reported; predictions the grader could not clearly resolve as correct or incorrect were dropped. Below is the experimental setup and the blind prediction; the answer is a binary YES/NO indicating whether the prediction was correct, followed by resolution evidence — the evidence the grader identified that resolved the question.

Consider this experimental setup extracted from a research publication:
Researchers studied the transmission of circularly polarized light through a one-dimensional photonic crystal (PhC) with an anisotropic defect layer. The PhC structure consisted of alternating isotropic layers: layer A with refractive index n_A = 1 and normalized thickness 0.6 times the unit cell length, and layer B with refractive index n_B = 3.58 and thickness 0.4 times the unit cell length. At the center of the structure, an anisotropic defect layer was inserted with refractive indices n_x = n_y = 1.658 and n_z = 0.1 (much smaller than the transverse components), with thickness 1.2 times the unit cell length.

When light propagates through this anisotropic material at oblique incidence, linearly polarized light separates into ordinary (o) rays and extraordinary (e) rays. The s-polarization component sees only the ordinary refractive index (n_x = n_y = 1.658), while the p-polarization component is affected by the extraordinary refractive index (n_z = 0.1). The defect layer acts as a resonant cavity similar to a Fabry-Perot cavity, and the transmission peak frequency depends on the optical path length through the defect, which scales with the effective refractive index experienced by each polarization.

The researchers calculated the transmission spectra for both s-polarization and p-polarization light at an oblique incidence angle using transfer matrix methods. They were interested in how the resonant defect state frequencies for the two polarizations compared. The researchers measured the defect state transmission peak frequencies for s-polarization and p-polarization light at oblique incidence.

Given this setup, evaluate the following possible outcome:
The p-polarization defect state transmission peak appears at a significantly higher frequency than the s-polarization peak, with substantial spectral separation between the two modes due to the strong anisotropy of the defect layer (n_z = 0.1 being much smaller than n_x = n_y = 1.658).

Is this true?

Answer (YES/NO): YES